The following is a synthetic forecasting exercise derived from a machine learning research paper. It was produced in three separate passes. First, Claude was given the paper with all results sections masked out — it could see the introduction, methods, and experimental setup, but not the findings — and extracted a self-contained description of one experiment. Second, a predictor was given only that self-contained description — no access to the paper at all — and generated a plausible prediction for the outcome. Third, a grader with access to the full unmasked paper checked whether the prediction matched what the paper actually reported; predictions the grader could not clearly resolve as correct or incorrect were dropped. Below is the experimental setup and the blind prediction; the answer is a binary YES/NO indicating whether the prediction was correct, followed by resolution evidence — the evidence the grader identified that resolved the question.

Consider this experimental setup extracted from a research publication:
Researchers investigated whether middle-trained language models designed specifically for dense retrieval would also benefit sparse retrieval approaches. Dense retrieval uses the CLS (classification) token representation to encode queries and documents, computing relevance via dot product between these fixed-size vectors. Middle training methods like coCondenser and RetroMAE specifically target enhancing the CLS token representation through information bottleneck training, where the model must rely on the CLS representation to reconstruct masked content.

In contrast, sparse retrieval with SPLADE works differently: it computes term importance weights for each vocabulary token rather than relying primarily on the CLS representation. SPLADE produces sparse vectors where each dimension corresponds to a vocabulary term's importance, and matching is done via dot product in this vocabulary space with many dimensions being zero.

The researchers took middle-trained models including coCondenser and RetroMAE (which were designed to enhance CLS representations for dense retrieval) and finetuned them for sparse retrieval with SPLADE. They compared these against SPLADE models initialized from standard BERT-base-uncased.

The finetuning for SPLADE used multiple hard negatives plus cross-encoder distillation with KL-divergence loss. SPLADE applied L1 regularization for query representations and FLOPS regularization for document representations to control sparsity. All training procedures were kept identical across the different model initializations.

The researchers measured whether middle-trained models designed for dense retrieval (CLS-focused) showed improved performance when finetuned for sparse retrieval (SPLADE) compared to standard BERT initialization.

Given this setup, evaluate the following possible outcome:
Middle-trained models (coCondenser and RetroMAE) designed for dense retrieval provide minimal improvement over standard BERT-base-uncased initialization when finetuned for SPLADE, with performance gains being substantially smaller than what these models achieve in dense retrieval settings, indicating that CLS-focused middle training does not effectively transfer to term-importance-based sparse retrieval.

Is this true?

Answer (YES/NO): YES